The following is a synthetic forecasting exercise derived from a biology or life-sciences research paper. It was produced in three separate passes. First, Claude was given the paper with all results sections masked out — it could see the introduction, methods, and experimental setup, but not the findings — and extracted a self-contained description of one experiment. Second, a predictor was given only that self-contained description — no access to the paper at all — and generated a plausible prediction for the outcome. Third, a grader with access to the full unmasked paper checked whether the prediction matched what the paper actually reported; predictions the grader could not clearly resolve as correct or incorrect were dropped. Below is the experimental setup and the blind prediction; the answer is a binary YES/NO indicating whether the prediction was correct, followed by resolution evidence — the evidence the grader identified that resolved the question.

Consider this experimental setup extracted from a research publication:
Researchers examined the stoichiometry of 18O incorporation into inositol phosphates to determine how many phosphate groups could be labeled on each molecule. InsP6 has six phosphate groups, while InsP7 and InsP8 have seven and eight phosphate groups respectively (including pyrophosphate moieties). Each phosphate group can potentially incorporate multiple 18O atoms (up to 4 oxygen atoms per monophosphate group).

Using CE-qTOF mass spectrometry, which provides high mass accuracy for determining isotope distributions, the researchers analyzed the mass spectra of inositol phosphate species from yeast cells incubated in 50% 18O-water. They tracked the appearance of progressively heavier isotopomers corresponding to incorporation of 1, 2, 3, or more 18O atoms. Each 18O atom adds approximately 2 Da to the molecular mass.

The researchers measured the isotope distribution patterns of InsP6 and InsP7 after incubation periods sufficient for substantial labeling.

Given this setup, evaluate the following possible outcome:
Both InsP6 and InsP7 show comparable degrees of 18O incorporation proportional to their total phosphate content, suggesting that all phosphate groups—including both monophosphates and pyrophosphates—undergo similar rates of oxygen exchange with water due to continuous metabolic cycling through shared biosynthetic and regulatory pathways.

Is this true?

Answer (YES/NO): NO